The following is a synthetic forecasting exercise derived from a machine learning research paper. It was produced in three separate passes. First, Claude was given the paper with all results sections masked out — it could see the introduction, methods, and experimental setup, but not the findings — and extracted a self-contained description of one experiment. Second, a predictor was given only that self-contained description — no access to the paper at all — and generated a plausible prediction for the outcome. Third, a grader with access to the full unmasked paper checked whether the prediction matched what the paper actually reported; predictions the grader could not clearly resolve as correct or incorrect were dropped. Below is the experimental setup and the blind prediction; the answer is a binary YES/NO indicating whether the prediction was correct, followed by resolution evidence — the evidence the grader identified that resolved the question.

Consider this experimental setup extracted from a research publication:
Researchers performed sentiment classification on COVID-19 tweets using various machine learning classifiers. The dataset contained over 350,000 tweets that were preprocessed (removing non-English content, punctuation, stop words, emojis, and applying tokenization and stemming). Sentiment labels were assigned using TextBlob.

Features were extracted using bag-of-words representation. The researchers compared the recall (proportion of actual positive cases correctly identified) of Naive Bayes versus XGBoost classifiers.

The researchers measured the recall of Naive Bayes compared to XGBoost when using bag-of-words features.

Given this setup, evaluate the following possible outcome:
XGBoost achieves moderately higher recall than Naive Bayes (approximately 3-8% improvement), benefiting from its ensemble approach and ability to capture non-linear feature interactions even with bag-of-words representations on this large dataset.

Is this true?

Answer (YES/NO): NO